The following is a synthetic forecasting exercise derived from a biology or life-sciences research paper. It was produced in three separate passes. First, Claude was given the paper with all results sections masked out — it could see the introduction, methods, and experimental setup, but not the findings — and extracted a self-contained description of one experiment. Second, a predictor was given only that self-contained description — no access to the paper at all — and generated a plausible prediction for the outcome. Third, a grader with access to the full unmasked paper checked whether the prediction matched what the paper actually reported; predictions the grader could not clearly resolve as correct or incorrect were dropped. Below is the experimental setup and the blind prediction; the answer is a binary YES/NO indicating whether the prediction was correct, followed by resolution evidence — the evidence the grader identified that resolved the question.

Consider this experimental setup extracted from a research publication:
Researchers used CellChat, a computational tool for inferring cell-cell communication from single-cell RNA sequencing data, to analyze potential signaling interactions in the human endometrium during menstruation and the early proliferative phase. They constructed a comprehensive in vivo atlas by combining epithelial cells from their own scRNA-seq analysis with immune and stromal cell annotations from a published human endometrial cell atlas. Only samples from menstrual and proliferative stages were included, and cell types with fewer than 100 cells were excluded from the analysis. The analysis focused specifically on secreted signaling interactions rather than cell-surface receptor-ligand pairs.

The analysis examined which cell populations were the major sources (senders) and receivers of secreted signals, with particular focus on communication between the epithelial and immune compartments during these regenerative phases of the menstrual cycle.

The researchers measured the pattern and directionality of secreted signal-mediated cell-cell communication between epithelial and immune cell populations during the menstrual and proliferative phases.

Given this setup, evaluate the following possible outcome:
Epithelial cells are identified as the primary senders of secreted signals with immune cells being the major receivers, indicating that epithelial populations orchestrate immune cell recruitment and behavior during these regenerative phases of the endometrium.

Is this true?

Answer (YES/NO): NO